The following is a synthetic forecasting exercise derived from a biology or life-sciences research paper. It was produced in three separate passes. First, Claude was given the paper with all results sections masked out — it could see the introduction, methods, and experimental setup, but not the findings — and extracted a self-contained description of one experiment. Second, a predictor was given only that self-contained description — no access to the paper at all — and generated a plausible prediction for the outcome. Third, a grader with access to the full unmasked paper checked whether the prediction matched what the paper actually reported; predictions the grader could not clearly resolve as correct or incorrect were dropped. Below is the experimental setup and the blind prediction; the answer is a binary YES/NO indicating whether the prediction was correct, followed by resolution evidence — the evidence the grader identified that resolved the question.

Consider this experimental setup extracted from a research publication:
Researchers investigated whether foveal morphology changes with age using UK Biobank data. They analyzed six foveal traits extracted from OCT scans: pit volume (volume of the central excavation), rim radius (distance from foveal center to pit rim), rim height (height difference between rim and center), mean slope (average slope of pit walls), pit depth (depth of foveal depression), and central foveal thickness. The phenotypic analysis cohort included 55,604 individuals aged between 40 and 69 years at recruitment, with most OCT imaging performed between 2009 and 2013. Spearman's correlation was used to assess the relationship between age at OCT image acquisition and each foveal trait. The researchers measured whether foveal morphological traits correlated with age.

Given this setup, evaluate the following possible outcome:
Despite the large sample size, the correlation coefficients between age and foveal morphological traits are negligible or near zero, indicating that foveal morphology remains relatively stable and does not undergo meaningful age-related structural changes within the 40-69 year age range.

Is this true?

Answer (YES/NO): YES